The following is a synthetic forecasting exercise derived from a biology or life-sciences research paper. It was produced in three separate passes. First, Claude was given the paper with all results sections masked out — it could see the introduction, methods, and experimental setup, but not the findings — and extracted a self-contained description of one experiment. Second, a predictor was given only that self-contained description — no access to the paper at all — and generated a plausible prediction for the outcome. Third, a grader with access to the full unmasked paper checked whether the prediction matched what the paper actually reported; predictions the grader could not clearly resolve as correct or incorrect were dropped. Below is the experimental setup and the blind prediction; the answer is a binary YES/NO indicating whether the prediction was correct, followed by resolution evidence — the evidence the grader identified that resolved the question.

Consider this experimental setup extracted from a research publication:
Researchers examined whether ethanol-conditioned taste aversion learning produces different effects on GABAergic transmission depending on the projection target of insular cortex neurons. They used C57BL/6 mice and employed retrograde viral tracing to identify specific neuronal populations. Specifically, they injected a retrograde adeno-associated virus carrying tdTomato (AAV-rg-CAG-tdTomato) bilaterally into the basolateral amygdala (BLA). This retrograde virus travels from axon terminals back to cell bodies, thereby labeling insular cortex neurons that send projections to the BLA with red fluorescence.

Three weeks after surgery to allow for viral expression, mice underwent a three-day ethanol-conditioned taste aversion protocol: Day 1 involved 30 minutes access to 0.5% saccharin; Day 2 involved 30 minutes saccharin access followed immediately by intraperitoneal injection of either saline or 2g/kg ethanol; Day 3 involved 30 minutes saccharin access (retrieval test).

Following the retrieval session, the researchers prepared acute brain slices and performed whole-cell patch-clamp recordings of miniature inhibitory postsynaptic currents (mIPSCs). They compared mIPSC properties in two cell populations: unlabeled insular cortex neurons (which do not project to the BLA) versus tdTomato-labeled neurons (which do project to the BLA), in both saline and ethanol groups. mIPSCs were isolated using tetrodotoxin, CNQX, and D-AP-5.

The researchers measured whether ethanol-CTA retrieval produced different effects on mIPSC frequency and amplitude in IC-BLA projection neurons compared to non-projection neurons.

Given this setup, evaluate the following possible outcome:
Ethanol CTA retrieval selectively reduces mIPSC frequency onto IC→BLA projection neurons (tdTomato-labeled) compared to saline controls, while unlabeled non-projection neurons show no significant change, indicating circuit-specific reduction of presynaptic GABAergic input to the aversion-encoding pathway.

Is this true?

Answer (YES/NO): NO